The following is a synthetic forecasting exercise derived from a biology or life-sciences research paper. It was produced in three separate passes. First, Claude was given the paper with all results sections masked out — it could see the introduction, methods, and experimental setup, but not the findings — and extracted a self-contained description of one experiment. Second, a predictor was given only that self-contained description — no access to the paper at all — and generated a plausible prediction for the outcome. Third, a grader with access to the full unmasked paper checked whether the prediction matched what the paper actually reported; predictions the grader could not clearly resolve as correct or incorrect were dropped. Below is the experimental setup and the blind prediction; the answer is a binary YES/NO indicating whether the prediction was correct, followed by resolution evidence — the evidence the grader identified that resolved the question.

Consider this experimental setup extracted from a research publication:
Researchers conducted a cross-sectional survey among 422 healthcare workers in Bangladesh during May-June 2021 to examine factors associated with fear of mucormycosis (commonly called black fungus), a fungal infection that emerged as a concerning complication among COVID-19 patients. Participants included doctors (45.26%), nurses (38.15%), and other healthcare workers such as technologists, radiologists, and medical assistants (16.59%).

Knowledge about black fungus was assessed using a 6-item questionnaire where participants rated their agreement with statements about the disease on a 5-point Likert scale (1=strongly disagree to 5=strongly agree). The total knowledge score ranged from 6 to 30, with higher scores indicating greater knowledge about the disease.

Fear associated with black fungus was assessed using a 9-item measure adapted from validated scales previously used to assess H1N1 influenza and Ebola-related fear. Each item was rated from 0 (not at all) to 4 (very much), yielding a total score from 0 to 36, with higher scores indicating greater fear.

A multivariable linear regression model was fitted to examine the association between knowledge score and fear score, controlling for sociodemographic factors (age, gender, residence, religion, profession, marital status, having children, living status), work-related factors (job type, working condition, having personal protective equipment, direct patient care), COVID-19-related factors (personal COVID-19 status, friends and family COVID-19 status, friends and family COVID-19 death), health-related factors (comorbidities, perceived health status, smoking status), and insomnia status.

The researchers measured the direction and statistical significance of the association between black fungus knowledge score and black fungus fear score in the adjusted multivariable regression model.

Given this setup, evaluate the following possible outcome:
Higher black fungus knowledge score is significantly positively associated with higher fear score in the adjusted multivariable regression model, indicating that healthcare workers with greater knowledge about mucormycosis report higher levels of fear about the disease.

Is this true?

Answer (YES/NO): YES